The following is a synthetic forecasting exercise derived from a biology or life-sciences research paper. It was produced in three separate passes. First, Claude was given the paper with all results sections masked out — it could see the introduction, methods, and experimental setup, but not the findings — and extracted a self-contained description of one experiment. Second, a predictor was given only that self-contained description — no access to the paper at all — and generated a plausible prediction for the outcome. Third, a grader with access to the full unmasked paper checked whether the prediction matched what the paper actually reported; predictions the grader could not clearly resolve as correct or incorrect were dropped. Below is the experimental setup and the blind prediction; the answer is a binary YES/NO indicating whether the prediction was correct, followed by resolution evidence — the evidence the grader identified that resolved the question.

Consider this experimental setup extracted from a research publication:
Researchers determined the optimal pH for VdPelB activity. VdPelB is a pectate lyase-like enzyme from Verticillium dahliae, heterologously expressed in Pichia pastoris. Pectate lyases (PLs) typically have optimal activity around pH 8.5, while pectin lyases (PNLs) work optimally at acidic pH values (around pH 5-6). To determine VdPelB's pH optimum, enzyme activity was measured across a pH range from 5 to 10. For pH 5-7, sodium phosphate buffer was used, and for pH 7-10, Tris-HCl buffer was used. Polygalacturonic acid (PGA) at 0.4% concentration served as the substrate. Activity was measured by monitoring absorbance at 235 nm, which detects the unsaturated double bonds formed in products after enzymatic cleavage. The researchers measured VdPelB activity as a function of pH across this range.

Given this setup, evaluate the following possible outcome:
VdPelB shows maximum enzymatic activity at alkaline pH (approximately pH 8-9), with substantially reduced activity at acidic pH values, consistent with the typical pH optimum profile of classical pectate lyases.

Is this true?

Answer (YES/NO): YES